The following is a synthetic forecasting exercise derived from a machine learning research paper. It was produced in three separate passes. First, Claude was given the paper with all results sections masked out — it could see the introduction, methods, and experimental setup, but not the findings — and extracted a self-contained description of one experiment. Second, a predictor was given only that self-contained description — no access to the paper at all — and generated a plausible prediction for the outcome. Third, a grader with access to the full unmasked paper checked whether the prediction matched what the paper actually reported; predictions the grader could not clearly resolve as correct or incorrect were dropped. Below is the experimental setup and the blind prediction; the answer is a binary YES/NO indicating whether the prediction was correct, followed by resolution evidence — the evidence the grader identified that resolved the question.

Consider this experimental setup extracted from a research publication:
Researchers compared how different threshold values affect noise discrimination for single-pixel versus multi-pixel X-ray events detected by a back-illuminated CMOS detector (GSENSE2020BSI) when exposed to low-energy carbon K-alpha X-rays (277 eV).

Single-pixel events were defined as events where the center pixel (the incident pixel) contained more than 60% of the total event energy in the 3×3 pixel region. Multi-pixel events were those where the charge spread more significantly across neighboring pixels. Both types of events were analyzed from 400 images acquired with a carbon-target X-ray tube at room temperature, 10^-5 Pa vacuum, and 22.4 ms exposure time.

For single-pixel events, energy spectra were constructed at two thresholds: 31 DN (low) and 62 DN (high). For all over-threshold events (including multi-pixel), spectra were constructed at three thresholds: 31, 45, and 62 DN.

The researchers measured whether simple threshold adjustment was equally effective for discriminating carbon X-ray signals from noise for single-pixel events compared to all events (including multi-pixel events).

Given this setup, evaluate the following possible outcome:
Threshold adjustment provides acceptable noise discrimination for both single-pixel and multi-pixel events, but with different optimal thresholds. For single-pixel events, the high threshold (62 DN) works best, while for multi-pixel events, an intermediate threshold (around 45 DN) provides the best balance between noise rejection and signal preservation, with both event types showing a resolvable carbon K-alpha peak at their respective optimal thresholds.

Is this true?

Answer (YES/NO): NO